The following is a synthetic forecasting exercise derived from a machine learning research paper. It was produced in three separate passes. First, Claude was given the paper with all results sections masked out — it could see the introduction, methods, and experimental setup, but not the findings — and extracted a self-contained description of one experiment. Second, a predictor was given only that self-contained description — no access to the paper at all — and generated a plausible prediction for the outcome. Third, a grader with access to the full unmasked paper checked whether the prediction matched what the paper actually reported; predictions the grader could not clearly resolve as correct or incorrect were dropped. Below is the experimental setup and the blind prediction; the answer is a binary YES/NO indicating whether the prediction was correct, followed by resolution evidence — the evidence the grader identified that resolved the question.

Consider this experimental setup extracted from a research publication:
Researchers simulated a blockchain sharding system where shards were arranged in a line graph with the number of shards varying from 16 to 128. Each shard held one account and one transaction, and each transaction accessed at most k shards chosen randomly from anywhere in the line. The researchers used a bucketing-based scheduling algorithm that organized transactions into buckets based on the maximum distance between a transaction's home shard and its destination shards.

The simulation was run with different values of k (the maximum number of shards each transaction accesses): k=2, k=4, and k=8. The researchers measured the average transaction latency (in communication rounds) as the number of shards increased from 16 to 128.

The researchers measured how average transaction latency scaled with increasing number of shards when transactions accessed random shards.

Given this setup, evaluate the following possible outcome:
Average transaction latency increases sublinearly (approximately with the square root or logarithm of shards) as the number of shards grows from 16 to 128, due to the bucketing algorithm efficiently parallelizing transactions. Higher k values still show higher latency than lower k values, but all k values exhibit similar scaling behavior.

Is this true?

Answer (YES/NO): NO